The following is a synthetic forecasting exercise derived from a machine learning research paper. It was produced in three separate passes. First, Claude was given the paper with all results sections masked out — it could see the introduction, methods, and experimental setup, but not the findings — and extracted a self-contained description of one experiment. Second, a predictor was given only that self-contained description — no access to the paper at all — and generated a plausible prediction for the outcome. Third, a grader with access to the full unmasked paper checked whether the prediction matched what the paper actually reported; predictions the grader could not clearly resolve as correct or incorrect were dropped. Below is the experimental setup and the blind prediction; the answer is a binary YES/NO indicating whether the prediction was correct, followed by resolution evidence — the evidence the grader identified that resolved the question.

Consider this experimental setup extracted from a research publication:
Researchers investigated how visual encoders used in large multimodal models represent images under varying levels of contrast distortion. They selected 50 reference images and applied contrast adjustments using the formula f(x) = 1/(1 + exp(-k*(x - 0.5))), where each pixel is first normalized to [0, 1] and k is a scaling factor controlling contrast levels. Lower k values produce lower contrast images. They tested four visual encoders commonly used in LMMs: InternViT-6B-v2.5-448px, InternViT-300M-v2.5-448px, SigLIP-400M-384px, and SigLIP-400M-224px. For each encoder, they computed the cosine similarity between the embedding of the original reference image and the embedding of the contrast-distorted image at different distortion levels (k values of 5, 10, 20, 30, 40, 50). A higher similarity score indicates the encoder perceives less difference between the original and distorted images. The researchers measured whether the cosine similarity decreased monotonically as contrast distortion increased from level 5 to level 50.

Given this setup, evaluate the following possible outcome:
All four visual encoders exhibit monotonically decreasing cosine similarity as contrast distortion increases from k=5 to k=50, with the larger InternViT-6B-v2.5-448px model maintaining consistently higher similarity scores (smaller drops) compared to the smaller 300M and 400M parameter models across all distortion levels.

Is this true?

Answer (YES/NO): NO